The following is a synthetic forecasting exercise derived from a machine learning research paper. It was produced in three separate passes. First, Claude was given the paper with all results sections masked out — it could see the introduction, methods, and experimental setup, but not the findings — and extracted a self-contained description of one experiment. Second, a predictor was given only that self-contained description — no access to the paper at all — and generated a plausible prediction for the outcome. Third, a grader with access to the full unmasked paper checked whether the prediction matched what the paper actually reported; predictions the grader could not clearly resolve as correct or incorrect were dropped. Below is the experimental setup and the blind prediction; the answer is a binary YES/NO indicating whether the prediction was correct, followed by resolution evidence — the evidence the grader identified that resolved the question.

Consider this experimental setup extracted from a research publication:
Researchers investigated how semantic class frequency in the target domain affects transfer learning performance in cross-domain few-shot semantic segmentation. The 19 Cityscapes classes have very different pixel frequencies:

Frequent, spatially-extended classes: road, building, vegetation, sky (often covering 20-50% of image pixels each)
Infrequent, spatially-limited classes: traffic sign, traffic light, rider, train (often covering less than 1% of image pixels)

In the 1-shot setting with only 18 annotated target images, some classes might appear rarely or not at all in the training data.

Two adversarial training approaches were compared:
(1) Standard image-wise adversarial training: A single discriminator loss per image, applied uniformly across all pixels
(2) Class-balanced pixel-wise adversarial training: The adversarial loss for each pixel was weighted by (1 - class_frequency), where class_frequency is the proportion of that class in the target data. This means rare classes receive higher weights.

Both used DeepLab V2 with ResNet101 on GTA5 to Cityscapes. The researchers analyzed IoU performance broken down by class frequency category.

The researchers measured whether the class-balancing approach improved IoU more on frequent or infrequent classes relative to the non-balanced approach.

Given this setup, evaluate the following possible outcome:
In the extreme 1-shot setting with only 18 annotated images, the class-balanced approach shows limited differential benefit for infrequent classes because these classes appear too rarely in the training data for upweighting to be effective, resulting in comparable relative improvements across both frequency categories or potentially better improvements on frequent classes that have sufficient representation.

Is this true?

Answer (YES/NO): NO